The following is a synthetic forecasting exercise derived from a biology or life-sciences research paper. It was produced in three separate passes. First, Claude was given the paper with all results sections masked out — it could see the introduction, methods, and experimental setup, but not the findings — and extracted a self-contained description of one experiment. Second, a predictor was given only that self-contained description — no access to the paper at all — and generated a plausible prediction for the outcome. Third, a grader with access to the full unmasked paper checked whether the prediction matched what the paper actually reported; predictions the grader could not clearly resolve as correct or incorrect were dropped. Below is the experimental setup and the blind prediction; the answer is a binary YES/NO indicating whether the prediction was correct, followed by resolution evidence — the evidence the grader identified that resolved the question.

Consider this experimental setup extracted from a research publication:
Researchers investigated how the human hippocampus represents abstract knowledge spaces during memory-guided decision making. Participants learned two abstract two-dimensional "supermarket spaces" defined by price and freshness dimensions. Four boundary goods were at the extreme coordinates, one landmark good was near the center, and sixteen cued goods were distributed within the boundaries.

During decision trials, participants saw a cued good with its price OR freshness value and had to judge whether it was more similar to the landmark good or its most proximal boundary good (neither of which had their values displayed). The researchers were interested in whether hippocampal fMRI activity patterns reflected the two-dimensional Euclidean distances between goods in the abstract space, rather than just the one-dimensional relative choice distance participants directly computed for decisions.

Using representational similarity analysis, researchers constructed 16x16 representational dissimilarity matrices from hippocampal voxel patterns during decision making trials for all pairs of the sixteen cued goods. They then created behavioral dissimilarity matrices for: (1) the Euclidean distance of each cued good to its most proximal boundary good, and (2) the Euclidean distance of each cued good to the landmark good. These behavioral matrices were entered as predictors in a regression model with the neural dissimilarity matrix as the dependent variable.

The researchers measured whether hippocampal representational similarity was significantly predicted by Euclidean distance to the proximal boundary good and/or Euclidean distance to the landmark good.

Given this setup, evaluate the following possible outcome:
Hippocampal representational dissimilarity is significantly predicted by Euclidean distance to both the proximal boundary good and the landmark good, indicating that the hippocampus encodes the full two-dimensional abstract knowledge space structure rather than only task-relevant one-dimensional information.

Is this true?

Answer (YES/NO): NO